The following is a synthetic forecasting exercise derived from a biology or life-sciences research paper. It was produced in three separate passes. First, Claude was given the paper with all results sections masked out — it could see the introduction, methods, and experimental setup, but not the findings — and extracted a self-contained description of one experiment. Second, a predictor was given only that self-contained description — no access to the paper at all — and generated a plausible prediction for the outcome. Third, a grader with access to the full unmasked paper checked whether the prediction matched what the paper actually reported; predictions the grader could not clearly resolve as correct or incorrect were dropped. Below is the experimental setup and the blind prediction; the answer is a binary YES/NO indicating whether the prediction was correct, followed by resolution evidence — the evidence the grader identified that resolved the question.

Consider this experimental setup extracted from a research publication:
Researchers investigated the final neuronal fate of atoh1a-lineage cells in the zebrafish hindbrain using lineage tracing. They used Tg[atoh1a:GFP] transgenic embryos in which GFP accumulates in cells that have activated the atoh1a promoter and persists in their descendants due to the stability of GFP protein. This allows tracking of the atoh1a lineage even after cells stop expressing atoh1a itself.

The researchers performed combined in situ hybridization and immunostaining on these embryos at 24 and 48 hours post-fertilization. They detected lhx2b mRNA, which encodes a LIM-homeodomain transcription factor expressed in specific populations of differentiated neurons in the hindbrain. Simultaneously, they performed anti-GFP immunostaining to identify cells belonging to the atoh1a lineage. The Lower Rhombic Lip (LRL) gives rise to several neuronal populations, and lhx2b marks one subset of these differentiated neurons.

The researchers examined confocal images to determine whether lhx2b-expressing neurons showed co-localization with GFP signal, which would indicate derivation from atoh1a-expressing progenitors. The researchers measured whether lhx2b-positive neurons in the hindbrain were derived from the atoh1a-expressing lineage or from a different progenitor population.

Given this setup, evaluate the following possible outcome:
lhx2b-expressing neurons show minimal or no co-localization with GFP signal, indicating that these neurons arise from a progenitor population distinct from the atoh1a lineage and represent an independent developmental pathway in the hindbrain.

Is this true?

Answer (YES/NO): NO